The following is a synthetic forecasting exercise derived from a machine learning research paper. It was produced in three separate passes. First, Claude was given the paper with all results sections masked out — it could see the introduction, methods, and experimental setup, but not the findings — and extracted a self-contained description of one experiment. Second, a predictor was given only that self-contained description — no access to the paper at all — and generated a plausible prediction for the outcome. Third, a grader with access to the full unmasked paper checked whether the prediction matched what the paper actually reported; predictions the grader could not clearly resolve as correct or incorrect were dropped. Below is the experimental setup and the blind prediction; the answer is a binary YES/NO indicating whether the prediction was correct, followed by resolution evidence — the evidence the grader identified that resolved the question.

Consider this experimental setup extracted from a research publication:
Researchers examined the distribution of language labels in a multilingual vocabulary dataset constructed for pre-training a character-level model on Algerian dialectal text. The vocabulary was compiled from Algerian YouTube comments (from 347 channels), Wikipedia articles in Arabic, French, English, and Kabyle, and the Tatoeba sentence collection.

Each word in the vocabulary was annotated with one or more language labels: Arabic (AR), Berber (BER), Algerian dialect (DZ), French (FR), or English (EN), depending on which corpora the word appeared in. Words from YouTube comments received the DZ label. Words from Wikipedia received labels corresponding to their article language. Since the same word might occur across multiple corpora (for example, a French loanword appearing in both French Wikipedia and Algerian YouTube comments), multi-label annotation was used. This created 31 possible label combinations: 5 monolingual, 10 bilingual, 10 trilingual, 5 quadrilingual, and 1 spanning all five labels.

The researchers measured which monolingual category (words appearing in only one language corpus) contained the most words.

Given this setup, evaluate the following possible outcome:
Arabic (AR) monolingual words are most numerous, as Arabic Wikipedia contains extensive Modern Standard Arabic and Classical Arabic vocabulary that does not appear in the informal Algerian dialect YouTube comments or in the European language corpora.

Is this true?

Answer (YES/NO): NO